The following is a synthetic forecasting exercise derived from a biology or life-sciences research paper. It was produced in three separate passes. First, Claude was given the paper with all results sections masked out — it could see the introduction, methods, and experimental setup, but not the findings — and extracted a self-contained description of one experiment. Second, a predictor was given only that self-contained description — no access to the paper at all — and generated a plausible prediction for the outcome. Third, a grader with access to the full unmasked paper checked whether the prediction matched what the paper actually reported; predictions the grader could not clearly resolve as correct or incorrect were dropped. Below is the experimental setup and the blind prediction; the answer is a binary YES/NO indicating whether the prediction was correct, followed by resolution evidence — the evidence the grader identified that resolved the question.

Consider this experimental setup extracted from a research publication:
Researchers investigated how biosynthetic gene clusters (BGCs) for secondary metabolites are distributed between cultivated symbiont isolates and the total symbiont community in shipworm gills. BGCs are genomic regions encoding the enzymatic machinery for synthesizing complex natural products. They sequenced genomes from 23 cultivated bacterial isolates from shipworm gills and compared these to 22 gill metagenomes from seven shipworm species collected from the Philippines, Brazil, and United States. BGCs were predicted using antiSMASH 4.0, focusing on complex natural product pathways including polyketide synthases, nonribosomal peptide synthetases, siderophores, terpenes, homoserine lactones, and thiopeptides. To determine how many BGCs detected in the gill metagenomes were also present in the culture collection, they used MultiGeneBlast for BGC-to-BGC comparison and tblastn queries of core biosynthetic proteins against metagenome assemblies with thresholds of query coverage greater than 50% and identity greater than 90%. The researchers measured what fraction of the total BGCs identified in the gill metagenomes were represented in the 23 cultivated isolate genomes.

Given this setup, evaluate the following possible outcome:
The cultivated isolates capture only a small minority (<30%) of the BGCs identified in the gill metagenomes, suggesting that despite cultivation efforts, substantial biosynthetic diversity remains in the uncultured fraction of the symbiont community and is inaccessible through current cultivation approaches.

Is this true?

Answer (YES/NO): NO